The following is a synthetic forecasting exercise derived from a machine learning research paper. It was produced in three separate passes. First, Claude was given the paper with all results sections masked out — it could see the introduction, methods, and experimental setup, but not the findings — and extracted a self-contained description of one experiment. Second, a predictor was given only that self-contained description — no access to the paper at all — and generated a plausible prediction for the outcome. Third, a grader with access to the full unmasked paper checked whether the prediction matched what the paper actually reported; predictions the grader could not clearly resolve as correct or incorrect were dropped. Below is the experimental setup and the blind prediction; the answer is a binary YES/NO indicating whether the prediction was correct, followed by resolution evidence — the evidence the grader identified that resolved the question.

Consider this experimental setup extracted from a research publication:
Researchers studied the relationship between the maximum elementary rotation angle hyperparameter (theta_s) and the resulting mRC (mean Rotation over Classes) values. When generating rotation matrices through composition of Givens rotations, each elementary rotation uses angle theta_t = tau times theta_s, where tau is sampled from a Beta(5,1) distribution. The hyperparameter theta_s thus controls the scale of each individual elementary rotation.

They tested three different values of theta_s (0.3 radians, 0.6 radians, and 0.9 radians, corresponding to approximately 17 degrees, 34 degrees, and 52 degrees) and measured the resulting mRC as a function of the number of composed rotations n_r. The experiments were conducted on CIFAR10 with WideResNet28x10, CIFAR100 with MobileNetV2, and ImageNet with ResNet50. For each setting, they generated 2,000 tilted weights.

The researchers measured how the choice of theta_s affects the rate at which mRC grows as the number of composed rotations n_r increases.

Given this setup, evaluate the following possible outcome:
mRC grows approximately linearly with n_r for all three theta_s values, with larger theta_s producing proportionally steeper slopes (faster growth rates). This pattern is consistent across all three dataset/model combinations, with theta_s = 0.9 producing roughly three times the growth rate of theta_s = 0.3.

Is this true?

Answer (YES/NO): NO